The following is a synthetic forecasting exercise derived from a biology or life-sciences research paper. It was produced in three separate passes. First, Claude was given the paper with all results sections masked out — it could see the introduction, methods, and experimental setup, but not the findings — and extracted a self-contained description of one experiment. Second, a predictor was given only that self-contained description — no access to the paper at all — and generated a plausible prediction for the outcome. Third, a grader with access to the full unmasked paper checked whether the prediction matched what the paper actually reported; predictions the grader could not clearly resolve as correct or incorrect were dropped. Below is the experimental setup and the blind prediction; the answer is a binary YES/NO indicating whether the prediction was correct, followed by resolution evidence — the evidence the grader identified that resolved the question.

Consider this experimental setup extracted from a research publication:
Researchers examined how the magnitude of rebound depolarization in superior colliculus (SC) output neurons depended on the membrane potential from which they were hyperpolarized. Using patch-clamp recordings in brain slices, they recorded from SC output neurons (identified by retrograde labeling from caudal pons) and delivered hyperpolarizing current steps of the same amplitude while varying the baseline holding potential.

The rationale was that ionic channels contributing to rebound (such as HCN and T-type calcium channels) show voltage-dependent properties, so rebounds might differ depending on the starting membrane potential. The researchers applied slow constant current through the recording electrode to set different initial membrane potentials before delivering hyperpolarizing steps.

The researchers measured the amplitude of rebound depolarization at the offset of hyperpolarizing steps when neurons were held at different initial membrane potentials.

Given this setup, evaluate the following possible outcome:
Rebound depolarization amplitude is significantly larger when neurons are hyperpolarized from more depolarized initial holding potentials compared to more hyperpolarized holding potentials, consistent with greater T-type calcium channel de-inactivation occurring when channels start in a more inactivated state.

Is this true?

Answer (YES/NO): YES